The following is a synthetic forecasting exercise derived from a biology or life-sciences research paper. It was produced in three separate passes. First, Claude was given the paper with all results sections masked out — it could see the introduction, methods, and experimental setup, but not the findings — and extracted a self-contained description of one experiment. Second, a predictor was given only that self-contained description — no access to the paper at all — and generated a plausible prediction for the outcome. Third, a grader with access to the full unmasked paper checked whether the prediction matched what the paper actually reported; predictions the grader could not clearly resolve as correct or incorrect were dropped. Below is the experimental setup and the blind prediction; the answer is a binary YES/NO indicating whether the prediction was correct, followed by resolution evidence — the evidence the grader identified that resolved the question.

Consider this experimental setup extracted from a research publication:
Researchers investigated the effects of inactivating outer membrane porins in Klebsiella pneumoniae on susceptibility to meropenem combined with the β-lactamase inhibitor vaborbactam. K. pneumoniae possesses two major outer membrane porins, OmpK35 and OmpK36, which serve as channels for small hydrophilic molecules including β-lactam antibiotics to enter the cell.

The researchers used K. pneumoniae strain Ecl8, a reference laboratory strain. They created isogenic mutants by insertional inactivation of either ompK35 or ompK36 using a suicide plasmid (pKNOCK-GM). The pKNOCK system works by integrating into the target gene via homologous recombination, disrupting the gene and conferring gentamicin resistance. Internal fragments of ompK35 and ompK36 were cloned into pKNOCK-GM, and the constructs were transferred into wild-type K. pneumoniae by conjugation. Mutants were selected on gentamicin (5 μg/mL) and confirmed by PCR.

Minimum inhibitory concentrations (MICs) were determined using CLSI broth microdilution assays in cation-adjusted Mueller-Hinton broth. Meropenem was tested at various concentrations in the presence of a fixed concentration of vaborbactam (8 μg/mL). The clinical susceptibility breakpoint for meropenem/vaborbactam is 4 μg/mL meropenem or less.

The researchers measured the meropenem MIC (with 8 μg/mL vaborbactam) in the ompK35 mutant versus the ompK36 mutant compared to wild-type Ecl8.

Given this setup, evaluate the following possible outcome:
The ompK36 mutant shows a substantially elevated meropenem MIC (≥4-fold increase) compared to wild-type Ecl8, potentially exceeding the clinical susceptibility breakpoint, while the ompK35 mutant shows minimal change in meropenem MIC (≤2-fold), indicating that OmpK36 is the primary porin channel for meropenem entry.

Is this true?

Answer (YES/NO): NO